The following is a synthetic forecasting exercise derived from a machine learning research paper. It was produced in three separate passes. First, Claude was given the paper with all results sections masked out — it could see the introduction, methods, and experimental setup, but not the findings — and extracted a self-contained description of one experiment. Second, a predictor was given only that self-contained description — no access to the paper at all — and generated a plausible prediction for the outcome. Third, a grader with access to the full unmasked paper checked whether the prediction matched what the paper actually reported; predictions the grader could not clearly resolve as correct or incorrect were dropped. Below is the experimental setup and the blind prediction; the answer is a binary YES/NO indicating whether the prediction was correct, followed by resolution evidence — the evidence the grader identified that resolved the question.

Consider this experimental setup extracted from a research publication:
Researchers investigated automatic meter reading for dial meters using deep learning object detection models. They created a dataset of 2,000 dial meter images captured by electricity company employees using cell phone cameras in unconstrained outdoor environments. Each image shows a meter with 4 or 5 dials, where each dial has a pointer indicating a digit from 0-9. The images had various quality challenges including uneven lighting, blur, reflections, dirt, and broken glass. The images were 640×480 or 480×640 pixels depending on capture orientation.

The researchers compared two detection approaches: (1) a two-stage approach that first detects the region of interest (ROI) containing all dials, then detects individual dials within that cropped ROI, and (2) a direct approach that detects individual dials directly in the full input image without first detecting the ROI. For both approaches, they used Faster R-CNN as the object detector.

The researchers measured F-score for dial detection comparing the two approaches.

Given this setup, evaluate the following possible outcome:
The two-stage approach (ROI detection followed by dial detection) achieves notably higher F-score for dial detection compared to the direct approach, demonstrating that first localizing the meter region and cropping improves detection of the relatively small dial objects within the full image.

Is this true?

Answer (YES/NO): NO